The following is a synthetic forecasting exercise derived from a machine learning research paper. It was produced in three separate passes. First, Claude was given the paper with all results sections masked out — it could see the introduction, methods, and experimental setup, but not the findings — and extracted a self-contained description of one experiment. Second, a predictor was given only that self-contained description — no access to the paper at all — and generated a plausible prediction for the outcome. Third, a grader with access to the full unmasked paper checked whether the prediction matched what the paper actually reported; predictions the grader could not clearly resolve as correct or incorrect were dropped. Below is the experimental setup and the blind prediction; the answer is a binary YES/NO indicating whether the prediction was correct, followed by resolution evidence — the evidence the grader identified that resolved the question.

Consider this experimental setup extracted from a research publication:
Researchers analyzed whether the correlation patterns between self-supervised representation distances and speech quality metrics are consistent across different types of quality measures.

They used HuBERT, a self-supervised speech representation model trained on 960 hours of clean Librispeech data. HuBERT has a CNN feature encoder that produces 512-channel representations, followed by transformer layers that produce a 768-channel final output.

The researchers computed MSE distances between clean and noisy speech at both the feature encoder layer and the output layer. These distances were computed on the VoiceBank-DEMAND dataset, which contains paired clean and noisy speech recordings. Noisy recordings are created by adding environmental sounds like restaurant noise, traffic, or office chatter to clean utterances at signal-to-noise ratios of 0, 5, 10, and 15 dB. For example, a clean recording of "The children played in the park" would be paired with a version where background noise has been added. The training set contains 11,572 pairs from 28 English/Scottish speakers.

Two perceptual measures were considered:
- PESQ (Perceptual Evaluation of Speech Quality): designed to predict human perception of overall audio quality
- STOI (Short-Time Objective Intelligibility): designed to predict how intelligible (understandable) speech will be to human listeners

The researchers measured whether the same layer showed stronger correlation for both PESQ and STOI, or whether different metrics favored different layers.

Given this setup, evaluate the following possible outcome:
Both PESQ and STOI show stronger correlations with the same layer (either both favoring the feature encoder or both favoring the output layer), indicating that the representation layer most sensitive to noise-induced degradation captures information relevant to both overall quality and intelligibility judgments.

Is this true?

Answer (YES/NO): YES